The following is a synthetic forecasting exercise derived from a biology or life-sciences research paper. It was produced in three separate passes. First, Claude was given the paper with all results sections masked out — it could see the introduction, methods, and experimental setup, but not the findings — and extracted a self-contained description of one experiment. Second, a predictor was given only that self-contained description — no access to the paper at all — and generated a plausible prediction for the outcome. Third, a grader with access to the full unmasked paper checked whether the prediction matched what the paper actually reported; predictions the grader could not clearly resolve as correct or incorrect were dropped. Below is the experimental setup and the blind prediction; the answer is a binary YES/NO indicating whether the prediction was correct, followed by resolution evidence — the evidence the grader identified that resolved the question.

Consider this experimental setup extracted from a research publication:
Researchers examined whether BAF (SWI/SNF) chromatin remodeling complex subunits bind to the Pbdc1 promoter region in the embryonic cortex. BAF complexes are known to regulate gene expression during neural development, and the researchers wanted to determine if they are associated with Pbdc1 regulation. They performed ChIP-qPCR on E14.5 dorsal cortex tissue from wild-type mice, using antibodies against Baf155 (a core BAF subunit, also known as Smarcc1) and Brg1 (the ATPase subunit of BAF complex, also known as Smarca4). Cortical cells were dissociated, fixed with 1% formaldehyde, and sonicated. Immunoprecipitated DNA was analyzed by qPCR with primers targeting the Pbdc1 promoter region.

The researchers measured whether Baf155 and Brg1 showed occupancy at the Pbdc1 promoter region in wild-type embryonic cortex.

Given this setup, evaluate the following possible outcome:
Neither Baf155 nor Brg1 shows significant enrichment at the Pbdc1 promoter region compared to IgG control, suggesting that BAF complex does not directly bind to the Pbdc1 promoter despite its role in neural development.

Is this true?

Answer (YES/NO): NO